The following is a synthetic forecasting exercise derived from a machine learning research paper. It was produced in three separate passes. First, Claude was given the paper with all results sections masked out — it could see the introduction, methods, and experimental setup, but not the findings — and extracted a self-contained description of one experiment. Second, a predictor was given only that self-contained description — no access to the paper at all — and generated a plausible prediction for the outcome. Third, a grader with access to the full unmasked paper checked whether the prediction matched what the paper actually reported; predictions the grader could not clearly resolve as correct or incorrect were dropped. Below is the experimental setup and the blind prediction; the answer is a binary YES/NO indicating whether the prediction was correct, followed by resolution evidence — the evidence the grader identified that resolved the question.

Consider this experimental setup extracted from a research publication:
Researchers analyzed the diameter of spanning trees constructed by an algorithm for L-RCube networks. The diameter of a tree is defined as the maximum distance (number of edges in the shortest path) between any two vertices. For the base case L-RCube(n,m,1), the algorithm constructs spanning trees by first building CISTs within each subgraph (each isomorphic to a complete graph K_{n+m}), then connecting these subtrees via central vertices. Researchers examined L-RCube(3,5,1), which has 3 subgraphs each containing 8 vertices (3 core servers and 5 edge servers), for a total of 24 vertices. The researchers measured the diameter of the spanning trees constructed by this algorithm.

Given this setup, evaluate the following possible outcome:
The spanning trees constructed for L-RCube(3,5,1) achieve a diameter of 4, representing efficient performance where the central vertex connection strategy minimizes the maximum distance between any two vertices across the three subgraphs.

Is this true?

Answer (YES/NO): NO